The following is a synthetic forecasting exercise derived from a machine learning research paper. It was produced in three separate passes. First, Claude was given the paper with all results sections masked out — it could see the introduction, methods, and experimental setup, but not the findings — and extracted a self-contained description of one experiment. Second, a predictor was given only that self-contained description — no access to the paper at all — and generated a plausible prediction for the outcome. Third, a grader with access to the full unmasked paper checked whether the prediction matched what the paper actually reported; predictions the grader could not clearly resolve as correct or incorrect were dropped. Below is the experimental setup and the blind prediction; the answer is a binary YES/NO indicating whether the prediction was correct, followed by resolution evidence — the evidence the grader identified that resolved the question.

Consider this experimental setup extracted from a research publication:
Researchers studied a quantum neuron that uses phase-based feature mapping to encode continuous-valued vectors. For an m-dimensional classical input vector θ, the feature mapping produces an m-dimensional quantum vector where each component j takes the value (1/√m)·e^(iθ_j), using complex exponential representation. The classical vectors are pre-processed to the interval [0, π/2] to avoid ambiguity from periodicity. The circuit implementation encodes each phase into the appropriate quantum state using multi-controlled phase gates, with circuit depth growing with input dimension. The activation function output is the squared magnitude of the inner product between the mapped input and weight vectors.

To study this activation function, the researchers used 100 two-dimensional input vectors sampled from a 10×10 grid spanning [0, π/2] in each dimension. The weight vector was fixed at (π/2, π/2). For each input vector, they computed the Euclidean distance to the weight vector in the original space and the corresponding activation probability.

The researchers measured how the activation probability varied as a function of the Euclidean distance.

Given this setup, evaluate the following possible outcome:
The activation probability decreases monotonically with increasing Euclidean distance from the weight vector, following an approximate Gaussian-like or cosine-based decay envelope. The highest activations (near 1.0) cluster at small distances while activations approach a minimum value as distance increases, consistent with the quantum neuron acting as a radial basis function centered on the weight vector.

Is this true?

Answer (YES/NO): NO